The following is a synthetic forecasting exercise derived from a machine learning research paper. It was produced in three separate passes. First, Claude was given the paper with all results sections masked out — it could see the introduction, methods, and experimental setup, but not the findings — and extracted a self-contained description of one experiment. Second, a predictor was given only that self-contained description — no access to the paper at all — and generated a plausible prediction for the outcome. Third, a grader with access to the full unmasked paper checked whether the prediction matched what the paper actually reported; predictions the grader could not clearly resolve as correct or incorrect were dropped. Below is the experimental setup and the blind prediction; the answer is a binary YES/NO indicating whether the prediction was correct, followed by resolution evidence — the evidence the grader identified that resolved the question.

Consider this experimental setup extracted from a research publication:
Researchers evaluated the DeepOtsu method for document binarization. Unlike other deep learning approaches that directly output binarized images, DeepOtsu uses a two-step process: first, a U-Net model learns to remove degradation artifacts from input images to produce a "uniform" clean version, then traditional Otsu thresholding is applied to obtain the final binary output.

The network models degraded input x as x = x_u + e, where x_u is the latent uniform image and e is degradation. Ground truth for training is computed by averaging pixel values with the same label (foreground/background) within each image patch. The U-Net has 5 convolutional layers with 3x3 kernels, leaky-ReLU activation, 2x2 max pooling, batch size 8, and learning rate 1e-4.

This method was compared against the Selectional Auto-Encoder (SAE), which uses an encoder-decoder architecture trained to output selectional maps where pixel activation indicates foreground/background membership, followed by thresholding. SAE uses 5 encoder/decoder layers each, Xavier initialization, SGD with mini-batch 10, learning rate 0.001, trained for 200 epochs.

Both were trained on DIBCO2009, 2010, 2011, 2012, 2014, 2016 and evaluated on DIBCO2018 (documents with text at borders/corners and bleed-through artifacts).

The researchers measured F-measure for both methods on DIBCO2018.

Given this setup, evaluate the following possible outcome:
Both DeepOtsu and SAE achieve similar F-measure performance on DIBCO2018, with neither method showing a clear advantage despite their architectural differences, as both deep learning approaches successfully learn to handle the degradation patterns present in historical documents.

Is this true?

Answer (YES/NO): NO